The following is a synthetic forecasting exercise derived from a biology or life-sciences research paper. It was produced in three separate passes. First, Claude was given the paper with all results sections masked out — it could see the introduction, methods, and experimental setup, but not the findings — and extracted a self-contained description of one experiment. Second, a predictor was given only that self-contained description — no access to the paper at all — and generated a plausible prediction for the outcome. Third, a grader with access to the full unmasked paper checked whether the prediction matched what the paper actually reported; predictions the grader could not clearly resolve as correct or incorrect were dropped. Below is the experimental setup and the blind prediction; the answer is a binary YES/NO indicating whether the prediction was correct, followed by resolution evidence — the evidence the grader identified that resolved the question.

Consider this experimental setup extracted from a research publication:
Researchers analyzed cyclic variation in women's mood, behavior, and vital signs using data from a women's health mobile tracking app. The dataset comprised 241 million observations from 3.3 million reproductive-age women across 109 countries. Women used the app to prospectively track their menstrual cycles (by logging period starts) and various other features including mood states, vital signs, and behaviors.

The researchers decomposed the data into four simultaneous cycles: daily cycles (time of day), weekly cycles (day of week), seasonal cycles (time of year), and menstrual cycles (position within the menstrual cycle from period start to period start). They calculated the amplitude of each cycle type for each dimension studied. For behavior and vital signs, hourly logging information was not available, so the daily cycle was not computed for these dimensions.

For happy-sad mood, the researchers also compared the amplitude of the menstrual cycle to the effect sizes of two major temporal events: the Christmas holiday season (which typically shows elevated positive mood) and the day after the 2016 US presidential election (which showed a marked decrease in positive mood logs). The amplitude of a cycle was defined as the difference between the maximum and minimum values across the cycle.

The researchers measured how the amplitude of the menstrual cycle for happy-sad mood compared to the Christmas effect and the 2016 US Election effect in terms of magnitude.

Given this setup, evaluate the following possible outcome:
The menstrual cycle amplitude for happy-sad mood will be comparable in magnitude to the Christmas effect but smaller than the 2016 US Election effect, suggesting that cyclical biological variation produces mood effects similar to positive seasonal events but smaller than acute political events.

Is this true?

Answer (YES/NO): NO